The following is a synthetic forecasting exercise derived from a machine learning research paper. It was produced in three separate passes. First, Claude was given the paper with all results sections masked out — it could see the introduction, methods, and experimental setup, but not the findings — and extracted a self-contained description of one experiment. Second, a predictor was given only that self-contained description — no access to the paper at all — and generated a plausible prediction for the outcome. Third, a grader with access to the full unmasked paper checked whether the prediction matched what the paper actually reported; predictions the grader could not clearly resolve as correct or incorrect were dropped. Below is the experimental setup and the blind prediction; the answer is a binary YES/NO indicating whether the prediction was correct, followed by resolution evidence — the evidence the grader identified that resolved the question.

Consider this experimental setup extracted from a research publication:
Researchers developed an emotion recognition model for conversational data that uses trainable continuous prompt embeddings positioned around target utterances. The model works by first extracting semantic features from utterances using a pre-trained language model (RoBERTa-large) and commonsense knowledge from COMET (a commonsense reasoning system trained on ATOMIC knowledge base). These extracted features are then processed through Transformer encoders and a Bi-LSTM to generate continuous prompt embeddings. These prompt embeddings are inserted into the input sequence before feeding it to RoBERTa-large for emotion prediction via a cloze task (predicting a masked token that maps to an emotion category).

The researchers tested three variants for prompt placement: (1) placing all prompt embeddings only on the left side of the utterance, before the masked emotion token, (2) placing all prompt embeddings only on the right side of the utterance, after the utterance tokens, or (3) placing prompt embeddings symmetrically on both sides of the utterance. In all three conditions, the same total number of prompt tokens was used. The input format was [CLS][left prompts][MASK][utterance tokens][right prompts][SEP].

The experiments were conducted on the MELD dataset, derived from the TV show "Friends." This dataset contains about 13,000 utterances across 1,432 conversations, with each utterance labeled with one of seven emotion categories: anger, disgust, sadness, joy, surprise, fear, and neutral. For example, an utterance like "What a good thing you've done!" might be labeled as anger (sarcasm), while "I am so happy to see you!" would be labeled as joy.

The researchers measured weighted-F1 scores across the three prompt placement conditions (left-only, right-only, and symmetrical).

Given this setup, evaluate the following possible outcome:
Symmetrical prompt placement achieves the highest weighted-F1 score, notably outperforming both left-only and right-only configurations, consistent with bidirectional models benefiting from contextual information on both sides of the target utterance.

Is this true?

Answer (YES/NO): NO